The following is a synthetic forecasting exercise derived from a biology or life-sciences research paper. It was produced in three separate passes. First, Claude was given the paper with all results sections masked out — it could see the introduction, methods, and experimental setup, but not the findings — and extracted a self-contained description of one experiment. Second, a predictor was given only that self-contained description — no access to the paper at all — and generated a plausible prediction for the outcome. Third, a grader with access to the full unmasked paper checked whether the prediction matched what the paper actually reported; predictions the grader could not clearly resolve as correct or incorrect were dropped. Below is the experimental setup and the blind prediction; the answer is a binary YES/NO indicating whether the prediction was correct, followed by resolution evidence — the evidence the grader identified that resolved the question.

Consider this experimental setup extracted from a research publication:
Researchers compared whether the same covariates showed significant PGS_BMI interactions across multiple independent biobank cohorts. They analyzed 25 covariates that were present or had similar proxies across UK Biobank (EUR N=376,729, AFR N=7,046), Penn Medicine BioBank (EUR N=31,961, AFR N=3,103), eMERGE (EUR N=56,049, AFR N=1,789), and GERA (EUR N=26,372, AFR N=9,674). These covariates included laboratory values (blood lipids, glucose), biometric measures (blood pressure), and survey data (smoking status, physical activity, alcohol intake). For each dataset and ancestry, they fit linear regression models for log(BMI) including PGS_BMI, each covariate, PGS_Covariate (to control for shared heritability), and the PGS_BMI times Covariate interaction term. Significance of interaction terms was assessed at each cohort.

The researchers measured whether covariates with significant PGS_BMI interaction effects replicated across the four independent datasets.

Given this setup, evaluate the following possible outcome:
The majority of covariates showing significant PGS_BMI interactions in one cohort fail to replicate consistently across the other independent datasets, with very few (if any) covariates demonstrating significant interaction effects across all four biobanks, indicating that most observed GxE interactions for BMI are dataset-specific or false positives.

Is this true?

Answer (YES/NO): NO